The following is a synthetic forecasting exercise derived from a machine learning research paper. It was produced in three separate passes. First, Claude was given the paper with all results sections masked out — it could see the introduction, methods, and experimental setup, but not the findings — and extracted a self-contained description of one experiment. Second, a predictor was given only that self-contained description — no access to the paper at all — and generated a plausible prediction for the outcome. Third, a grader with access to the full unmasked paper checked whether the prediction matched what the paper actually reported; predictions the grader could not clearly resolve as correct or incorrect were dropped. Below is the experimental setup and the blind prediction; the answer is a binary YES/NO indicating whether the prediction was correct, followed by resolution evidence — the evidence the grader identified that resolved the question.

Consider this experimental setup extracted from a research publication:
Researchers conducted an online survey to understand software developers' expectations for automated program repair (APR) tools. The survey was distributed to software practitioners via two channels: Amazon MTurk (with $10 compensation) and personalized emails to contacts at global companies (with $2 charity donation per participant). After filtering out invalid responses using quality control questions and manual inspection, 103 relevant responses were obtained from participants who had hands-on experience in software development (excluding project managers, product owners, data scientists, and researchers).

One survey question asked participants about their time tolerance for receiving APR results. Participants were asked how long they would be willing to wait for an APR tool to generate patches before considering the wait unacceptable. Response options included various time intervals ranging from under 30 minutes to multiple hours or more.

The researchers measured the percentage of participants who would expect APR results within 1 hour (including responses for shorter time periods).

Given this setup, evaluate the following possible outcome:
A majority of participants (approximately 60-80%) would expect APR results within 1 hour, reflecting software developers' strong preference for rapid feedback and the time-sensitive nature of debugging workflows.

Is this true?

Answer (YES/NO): YES